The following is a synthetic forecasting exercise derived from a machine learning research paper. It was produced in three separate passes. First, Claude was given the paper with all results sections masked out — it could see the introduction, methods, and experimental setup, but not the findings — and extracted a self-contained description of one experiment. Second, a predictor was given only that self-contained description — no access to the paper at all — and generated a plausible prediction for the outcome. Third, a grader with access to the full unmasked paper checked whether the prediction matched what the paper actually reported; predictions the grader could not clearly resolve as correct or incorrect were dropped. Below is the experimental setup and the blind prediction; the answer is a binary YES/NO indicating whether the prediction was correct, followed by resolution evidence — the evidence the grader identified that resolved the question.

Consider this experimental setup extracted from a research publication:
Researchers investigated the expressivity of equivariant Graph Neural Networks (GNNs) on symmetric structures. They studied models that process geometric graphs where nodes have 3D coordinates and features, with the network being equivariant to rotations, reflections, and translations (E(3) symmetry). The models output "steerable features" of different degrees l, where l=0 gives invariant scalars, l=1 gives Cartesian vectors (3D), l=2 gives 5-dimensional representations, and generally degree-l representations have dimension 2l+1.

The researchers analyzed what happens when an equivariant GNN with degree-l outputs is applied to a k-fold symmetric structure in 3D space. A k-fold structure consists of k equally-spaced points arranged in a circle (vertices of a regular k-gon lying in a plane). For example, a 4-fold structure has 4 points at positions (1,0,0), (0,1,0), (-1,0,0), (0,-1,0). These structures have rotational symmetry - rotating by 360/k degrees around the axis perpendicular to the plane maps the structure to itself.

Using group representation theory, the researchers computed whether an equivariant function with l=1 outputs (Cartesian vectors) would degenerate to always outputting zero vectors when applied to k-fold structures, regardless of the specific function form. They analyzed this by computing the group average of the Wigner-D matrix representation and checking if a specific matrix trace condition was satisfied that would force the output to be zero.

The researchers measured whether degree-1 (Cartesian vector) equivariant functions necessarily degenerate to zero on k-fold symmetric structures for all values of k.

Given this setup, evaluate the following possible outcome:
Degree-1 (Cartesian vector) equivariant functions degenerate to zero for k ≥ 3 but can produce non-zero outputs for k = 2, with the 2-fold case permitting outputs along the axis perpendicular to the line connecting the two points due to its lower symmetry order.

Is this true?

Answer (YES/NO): NO